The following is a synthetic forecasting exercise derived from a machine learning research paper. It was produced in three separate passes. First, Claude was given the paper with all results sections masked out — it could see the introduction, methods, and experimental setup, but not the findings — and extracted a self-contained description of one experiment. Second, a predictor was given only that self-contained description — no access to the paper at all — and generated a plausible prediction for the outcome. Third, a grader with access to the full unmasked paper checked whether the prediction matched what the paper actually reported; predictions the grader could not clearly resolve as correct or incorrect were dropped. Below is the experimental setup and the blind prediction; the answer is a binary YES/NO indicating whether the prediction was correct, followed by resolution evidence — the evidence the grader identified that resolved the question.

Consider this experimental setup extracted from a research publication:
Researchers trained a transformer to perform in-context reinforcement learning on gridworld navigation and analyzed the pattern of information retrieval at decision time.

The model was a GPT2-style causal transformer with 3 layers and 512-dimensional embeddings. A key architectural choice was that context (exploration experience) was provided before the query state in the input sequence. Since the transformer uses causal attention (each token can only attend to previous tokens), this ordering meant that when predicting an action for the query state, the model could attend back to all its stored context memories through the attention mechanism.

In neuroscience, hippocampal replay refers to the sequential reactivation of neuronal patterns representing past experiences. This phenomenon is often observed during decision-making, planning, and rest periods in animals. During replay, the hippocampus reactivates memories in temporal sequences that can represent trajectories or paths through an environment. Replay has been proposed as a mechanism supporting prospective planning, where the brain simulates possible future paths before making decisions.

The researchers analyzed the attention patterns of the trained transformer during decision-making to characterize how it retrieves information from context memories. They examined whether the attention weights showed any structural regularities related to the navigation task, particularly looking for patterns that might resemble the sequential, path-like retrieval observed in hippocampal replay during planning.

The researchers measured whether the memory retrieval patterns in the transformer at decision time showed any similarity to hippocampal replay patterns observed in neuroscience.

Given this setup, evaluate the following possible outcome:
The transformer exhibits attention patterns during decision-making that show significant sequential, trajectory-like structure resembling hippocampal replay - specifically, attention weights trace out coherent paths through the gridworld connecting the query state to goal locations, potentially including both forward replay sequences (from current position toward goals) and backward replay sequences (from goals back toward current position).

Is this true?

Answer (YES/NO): NO